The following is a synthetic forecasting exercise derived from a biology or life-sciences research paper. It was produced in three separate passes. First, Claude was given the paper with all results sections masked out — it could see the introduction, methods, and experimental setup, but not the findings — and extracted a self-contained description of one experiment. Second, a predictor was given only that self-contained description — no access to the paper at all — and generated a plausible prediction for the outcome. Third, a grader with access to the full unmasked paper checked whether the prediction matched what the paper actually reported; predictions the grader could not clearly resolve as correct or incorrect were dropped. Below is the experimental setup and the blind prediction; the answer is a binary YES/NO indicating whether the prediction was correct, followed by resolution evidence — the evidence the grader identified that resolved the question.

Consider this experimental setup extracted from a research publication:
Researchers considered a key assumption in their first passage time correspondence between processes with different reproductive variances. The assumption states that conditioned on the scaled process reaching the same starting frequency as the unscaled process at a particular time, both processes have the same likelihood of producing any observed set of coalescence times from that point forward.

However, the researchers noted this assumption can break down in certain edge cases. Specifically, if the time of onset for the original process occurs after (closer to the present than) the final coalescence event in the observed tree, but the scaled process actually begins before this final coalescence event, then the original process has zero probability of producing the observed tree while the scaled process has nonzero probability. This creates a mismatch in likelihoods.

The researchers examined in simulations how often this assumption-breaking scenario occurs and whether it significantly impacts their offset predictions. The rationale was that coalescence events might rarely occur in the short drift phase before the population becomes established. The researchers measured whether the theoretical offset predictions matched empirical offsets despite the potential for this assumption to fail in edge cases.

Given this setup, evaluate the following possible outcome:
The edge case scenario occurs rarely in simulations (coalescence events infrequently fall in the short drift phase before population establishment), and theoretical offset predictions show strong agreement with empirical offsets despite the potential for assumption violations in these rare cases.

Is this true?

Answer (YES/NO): YES